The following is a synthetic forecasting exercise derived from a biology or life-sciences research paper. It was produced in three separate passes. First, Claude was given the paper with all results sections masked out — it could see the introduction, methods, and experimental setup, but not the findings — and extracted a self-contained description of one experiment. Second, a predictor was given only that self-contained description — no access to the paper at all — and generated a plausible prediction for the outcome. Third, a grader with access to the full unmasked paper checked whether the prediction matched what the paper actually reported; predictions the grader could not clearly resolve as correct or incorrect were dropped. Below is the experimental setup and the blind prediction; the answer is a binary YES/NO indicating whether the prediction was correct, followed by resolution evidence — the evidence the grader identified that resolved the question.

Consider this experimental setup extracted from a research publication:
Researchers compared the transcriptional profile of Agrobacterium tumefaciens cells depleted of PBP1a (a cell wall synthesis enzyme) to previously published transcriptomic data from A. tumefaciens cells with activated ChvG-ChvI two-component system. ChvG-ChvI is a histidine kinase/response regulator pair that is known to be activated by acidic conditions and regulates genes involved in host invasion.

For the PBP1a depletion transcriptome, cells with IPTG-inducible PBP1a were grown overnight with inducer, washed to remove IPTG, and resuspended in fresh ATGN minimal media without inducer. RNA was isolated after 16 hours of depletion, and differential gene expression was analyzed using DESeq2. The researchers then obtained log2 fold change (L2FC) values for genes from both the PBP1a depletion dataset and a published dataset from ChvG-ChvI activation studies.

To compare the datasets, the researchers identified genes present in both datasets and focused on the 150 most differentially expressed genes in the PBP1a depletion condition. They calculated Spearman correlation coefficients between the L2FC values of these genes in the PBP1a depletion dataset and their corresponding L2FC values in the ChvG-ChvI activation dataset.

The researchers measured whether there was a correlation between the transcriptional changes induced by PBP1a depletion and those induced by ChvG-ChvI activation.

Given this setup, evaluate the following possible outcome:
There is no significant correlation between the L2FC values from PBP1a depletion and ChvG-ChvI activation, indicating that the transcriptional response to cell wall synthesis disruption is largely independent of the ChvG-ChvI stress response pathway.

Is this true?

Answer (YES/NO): NO